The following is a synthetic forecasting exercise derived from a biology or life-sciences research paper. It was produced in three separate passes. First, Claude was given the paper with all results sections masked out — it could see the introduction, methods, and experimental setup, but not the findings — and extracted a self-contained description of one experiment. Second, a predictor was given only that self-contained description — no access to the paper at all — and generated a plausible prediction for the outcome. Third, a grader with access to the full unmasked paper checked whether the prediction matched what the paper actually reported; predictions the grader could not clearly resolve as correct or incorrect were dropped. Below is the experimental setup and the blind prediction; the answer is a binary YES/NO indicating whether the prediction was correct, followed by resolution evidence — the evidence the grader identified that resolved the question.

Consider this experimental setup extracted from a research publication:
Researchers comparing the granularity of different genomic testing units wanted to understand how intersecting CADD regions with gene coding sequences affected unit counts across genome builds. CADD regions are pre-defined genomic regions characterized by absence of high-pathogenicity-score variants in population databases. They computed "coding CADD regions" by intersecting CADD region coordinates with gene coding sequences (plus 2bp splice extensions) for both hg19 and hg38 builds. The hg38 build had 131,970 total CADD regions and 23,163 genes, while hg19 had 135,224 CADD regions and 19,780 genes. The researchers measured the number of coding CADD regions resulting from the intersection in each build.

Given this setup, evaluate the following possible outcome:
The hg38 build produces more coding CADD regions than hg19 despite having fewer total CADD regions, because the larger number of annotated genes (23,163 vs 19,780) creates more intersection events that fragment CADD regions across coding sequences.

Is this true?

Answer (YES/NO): YES